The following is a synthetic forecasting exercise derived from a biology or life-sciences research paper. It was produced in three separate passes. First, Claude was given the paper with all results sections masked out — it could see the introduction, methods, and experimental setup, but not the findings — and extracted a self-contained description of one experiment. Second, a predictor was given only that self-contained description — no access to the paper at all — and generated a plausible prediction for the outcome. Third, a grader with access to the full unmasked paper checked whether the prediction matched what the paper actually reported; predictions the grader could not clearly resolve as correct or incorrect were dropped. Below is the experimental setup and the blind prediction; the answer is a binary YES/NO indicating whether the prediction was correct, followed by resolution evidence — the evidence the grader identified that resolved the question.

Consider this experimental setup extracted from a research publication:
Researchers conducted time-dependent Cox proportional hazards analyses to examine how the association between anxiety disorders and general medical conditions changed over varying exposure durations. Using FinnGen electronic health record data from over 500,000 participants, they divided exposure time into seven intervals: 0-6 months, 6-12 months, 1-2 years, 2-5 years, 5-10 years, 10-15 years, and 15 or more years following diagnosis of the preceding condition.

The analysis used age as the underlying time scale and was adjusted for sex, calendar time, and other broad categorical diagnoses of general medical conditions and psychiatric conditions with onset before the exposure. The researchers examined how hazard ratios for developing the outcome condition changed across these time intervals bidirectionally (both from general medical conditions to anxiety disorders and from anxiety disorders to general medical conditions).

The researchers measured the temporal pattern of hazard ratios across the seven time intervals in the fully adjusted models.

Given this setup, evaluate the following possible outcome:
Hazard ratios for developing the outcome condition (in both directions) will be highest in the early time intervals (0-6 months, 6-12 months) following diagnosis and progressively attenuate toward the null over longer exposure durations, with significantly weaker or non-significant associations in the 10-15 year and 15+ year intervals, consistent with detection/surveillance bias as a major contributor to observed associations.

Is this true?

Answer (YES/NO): NO